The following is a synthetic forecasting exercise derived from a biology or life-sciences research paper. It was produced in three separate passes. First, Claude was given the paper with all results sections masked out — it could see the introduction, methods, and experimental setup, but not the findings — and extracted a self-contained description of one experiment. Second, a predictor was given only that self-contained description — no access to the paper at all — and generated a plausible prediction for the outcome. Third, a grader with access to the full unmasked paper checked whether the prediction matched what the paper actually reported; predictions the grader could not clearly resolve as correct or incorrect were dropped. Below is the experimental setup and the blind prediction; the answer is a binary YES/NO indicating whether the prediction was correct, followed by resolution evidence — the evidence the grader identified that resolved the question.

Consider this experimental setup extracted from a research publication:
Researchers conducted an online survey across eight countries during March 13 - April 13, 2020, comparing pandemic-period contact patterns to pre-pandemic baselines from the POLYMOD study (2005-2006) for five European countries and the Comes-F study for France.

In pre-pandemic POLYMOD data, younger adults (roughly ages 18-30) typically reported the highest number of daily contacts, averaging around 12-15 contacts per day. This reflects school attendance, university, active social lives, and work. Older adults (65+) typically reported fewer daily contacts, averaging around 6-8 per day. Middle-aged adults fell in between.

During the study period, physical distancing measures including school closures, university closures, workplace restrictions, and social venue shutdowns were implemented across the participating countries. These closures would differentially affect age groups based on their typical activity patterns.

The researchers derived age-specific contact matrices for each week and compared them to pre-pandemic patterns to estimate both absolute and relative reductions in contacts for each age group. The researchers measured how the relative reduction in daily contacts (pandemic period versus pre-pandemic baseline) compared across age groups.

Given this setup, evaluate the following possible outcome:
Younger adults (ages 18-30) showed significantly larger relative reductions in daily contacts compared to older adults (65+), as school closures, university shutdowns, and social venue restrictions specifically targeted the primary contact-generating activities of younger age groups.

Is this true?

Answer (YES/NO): NO